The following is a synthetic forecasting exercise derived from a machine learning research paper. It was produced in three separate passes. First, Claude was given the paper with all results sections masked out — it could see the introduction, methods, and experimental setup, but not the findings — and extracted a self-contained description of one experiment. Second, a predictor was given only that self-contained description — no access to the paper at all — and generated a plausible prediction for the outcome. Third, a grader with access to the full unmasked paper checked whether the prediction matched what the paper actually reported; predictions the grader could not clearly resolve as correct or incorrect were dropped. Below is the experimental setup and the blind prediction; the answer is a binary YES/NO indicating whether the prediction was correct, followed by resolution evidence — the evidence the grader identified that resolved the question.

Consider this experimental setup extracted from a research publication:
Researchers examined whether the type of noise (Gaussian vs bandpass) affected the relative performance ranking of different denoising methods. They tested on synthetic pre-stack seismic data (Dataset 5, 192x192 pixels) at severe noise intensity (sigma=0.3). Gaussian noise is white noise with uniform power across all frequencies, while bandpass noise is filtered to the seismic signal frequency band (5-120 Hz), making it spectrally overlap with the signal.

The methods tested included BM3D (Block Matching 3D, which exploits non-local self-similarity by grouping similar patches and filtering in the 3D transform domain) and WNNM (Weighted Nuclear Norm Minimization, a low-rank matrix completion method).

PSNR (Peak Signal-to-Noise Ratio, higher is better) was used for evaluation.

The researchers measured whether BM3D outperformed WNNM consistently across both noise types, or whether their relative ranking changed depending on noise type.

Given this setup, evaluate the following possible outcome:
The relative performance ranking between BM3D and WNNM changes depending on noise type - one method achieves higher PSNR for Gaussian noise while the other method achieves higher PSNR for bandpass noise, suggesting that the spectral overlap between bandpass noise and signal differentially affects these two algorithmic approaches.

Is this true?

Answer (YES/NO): YES